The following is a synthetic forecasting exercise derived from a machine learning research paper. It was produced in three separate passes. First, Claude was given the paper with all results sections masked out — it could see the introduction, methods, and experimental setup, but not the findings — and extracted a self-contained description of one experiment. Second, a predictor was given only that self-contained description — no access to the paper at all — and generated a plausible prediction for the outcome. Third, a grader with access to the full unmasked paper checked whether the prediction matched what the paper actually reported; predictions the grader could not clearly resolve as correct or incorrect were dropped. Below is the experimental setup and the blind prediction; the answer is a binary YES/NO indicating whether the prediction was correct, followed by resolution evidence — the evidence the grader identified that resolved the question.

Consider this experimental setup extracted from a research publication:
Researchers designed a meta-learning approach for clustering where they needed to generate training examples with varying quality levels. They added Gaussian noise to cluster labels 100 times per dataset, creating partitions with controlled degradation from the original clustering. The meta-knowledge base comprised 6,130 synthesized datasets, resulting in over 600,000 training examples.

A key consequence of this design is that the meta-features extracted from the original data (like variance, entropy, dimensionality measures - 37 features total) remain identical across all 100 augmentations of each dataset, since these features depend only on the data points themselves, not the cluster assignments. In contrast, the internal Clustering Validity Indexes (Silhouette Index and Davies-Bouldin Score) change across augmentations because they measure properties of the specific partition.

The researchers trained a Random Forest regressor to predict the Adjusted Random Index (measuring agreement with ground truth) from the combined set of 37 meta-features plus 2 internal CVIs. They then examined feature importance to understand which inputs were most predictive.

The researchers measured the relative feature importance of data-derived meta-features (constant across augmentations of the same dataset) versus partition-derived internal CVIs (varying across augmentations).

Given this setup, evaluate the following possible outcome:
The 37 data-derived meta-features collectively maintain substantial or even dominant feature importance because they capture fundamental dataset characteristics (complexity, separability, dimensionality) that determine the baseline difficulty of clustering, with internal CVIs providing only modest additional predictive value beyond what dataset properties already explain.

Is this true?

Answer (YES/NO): NO